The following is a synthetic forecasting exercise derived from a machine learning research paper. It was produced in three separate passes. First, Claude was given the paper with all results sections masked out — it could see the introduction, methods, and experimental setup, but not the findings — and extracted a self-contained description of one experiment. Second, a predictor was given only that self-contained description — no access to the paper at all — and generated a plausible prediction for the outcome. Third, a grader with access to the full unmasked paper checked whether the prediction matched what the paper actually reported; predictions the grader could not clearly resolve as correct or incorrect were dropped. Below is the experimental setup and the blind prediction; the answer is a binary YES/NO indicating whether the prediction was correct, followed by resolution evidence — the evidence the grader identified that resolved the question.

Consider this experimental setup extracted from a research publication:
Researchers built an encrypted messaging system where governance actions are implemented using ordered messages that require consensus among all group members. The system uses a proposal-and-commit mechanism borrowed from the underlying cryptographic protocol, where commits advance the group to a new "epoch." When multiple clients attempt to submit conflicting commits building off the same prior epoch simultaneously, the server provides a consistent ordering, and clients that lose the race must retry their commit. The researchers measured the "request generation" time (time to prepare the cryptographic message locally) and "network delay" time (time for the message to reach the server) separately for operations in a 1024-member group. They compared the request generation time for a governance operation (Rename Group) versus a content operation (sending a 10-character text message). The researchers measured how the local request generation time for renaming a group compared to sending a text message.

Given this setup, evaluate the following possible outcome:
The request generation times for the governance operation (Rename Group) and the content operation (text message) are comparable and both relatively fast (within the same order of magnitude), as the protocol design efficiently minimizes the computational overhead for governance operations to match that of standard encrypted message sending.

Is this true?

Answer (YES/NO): NO